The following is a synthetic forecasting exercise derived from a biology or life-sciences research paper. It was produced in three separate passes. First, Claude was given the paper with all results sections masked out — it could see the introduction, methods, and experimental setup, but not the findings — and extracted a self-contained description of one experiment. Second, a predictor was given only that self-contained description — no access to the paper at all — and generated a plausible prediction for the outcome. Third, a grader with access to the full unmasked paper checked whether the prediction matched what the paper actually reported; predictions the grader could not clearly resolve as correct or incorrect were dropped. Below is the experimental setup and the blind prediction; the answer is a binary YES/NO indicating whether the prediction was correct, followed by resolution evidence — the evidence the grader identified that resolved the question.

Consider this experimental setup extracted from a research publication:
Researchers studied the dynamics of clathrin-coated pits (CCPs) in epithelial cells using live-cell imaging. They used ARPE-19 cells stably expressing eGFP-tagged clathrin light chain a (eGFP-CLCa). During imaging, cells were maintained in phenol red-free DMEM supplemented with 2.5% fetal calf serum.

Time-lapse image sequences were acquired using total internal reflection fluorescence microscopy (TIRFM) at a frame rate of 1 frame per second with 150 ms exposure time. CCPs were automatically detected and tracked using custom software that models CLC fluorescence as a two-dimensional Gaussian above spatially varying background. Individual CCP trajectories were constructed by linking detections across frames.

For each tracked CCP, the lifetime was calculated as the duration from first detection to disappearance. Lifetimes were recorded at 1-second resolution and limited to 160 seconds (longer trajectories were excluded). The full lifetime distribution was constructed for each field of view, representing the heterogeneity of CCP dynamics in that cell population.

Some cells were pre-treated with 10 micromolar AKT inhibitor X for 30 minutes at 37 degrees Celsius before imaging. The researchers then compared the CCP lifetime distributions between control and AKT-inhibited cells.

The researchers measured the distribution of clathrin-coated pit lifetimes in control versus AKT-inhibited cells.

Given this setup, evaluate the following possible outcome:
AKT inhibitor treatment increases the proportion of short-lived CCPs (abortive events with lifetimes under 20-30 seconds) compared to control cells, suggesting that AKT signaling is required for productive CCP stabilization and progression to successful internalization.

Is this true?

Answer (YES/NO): NO